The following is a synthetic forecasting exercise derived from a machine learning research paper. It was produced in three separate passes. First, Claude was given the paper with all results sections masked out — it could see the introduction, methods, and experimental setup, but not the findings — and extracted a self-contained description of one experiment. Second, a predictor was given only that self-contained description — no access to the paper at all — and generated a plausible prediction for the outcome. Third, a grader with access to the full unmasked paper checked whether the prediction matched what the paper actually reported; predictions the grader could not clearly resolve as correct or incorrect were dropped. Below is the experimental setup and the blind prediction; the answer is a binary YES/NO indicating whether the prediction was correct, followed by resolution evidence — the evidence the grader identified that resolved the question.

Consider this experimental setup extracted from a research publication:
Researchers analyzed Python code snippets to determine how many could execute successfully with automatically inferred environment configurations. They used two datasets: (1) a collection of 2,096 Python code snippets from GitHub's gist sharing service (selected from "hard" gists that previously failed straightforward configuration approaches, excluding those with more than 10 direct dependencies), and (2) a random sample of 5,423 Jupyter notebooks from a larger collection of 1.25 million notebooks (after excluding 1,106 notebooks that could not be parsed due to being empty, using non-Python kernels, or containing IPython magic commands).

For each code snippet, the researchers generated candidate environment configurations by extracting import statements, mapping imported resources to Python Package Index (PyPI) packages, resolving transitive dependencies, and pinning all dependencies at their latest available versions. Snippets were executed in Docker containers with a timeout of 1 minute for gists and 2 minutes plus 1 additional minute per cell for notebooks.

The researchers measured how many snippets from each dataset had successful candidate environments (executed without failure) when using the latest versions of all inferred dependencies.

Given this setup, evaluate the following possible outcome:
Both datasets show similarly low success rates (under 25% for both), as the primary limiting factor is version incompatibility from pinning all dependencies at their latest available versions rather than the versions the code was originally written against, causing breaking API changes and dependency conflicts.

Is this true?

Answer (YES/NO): NO